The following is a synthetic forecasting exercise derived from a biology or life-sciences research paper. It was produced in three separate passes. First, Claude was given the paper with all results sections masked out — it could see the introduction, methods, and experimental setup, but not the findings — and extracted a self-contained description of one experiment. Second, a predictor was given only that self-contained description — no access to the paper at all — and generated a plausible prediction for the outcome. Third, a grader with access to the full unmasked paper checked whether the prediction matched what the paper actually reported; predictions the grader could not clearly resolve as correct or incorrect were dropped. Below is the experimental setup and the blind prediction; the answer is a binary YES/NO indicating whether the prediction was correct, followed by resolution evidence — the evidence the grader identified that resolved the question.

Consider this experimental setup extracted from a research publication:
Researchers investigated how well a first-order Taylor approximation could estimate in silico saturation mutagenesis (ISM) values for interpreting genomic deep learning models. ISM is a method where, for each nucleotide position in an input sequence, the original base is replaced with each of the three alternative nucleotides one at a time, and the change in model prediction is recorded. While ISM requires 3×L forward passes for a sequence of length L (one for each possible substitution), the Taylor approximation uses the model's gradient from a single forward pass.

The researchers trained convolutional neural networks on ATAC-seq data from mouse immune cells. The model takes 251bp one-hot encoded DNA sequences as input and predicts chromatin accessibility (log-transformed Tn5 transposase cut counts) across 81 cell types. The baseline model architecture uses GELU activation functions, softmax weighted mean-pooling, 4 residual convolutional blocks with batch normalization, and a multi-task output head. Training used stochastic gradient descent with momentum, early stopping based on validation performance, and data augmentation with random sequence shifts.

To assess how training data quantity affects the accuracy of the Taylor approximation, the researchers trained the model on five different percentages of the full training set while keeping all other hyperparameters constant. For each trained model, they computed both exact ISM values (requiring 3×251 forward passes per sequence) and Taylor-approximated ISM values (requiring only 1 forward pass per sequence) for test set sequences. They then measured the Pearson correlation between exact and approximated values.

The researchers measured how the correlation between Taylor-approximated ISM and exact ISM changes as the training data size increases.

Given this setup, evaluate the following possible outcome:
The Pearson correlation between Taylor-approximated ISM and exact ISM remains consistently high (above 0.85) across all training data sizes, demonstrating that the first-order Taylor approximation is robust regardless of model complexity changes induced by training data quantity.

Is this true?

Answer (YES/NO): NO